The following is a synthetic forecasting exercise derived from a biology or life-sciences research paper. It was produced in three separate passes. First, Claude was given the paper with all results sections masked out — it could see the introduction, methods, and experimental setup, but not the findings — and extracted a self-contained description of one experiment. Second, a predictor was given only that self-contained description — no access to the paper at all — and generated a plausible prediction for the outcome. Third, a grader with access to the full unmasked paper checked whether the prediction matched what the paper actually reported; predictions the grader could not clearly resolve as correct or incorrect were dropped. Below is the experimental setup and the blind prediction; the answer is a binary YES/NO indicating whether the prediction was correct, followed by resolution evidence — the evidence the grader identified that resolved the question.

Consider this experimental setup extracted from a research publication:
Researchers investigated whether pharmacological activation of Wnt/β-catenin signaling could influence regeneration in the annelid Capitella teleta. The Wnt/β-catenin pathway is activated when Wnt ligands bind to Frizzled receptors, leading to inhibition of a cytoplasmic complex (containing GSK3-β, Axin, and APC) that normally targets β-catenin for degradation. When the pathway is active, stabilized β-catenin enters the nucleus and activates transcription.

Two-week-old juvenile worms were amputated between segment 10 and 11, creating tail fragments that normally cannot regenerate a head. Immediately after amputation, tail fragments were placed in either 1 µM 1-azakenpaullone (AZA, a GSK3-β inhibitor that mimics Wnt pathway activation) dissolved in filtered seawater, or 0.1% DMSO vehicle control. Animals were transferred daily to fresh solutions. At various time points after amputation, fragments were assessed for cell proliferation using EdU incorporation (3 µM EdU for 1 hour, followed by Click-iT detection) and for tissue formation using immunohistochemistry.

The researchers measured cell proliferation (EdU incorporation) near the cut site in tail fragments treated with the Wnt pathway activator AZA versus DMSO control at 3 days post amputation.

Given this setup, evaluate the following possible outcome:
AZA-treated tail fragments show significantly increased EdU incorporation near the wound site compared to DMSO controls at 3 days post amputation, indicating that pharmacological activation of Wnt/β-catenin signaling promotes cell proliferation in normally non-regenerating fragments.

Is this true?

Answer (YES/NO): YES